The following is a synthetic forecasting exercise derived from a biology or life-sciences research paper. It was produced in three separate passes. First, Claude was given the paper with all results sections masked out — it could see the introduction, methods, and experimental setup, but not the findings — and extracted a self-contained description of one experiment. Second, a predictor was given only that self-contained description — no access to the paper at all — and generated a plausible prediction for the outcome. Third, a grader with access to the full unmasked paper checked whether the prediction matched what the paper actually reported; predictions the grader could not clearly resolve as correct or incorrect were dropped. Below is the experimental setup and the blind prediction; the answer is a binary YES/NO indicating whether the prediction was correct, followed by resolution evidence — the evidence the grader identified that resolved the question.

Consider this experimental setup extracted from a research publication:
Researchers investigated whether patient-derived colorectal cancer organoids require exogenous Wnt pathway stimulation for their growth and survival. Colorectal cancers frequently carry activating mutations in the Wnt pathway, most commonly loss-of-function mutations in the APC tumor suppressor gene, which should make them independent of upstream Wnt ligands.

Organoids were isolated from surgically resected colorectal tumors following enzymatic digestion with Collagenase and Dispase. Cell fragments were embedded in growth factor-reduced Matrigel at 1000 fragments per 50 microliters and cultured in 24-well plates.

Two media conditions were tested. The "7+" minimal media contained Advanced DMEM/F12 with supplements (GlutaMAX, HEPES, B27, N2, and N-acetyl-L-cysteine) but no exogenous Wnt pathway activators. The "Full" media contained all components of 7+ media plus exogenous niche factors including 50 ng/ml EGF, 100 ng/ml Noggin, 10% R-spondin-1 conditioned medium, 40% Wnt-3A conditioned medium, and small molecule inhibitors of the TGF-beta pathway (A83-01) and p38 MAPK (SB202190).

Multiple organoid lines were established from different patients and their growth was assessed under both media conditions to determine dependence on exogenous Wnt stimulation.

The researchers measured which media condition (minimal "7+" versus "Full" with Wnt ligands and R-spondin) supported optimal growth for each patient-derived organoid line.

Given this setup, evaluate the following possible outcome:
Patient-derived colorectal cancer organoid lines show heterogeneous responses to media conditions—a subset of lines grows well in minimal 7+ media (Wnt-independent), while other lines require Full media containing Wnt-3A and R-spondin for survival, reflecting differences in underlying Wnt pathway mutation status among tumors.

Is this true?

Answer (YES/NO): YES